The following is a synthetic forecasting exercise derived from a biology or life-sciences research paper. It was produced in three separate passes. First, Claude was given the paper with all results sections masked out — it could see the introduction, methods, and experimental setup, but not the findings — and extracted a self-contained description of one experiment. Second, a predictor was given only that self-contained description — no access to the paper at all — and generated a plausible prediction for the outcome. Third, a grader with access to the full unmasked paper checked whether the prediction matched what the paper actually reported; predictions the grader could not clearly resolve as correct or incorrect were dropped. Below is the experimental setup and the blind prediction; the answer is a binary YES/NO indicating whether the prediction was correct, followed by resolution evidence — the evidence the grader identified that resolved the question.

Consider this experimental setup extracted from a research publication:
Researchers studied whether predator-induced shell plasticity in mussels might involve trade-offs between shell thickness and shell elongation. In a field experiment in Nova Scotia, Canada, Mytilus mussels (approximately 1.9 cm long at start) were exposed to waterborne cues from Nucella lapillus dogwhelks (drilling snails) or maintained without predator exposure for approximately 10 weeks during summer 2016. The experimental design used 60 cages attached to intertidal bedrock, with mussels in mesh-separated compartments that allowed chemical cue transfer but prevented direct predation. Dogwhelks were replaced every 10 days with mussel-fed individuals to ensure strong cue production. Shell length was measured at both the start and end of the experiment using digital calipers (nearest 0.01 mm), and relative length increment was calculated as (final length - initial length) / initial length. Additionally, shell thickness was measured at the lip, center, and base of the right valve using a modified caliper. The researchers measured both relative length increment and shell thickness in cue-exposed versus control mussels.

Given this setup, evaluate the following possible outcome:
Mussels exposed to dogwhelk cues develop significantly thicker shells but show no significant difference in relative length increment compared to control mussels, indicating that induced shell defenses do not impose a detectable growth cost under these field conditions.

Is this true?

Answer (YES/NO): NO